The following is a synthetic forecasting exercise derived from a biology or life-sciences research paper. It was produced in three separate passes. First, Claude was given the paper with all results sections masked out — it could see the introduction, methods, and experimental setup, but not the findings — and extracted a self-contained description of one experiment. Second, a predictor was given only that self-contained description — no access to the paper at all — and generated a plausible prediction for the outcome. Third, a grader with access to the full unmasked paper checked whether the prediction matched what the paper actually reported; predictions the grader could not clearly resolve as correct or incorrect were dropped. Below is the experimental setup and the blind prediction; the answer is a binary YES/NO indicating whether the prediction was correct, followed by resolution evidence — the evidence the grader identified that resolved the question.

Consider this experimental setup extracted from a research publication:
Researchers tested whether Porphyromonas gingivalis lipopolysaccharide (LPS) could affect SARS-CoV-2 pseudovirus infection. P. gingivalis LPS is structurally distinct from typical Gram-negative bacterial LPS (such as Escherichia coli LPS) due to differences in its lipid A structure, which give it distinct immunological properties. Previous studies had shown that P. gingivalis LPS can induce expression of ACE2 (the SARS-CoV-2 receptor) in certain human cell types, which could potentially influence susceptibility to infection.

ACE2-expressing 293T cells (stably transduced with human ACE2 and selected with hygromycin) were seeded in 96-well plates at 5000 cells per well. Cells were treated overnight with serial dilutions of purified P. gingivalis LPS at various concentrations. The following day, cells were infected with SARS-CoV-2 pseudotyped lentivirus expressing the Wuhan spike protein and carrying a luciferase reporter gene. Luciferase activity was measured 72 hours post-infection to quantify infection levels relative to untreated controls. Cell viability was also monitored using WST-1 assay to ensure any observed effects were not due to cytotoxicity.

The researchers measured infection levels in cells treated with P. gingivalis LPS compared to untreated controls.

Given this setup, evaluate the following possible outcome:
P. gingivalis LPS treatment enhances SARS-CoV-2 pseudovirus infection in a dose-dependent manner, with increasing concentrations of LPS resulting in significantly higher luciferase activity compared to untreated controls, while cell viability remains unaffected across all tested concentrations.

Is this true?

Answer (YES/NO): NO